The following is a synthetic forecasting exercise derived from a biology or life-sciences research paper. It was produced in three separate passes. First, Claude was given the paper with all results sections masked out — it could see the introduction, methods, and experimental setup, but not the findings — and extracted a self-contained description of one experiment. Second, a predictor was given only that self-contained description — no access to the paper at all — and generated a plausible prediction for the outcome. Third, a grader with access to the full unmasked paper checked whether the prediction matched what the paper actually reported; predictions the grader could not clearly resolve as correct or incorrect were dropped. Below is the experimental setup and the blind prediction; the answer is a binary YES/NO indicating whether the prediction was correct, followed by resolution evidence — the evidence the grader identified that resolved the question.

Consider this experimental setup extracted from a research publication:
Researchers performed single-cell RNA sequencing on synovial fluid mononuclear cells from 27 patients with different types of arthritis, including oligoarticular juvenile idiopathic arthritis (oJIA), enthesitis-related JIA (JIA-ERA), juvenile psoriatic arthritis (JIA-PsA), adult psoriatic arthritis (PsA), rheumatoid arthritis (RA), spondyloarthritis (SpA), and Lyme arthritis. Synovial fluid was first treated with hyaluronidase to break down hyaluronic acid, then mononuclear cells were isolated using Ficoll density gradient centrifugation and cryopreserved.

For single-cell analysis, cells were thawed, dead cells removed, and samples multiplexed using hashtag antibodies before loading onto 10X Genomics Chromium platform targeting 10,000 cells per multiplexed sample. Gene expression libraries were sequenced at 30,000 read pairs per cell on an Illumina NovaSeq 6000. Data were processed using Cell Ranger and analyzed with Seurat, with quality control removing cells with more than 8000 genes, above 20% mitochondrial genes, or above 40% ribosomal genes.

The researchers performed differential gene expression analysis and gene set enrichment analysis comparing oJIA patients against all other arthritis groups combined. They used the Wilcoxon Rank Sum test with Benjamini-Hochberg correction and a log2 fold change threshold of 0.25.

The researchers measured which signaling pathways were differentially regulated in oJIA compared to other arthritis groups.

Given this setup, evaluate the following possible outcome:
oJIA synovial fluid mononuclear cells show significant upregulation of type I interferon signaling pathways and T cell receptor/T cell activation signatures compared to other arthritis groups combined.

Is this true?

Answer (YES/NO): NO